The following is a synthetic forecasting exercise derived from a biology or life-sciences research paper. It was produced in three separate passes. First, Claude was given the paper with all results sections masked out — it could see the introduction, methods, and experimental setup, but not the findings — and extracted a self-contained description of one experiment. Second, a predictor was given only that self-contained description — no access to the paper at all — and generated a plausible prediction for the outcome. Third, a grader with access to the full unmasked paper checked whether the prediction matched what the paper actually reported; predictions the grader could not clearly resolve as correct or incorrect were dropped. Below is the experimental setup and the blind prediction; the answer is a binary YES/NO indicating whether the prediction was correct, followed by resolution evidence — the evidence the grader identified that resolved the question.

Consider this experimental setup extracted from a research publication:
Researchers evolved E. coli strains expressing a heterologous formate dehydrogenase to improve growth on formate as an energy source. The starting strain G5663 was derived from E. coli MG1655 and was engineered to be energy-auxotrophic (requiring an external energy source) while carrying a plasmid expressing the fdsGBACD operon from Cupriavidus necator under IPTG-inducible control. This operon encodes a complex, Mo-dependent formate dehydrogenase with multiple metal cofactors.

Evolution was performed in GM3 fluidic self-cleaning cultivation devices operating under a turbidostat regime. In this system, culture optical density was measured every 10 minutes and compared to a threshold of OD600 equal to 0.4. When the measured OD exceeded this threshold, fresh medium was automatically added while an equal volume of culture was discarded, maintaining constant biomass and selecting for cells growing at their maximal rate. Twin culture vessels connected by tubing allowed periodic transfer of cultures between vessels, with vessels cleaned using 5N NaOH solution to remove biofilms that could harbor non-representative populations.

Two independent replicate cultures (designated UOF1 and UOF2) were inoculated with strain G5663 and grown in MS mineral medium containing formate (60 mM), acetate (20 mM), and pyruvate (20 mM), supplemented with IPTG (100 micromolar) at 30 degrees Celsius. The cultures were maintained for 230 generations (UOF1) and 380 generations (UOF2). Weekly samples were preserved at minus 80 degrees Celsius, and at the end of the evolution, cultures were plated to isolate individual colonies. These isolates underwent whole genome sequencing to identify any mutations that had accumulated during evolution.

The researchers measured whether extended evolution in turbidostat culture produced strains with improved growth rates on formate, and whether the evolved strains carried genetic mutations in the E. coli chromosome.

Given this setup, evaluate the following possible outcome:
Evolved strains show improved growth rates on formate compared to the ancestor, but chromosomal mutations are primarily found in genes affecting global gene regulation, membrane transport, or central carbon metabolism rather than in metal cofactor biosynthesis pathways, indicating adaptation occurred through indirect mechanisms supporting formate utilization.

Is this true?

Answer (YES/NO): YES